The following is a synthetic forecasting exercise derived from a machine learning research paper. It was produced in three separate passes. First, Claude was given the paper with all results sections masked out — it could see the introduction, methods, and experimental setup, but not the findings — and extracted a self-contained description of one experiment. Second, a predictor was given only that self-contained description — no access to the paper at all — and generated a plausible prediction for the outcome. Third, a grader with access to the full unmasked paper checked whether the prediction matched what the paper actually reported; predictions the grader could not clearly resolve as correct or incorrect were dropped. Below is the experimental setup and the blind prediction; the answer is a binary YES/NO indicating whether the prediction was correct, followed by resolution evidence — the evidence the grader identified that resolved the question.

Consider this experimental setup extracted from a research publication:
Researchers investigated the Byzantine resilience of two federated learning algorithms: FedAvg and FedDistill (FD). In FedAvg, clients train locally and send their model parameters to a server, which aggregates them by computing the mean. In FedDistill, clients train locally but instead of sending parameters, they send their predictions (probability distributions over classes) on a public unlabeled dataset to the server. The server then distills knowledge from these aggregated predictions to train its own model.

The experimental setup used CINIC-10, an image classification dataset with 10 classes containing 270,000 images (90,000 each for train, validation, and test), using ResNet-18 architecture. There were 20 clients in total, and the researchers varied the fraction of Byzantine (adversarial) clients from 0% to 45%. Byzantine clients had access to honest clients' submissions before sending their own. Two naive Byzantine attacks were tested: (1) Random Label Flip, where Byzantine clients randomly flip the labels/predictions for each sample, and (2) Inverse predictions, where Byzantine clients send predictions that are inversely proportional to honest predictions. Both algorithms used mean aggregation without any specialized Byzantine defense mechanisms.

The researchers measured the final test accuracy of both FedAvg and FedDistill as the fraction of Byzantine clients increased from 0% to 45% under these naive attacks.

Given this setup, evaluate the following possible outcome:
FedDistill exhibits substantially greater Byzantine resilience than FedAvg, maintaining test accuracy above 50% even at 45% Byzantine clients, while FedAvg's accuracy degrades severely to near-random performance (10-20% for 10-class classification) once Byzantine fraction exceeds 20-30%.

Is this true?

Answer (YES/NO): NO